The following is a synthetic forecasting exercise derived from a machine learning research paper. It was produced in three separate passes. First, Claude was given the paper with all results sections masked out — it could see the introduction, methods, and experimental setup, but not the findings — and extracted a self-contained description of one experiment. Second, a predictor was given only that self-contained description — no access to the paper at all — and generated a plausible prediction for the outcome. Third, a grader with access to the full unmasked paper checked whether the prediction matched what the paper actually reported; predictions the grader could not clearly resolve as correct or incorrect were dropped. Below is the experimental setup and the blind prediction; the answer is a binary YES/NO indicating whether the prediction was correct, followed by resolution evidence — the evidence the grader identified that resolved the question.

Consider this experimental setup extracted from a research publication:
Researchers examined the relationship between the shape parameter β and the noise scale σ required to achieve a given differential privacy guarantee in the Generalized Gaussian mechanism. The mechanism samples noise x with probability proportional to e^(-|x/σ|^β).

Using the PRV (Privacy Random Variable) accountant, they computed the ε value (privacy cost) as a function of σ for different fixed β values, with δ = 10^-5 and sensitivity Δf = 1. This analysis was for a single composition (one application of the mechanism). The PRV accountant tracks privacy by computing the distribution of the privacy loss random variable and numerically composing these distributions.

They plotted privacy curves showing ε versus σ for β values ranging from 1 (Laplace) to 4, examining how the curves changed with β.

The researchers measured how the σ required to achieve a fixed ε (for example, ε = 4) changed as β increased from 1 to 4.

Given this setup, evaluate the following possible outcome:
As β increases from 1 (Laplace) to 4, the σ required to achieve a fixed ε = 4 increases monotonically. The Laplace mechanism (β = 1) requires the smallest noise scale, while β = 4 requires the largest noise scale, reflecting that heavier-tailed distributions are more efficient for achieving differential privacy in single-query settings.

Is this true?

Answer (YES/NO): YES